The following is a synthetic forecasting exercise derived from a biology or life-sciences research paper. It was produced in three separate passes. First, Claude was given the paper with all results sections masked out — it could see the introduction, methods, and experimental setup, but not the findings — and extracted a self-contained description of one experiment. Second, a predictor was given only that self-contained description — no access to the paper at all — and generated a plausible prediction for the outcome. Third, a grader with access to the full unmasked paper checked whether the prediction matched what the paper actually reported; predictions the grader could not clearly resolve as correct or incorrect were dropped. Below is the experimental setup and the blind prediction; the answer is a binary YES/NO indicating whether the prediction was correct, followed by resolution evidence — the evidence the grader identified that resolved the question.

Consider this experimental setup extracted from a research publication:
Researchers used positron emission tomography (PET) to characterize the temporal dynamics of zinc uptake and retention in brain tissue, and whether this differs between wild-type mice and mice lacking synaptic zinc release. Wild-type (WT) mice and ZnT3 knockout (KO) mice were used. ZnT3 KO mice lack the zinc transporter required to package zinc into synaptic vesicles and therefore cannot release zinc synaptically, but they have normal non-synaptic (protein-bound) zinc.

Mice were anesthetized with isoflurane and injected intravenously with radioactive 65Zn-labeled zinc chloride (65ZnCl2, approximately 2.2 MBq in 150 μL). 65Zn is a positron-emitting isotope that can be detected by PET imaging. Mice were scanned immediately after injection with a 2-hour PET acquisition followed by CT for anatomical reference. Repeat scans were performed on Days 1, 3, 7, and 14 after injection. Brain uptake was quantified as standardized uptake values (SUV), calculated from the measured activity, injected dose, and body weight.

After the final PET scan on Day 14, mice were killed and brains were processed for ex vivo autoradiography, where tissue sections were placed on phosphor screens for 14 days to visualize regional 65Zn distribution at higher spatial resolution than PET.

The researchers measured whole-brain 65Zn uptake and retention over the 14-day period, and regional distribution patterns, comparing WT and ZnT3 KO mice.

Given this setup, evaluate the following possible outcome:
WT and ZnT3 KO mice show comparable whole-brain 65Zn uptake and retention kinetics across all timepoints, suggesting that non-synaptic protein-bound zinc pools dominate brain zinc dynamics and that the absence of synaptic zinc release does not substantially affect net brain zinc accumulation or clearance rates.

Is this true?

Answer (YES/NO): NO